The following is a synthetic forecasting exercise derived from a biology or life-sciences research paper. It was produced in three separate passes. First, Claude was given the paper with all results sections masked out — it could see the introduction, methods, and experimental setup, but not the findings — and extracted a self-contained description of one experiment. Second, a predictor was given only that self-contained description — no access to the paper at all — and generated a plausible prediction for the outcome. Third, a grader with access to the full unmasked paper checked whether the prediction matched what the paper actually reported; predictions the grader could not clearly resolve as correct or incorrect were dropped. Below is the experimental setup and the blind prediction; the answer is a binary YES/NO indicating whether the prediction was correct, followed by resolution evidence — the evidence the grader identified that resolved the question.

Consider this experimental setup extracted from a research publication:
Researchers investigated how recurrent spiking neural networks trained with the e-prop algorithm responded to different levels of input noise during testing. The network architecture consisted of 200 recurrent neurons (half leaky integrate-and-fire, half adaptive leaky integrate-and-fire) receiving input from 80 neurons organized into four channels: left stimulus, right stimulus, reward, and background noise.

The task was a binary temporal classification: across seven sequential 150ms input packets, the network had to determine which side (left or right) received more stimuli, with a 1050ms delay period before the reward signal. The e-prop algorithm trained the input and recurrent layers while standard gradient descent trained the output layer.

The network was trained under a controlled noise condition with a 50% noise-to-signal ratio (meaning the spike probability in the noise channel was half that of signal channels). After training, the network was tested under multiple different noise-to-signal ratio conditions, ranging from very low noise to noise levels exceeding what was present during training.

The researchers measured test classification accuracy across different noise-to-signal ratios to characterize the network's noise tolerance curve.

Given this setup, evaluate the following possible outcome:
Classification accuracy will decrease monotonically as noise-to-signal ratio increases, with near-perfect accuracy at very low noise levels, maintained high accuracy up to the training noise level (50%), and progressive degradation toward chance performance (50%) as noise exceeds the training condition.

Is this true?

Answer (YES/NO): NO